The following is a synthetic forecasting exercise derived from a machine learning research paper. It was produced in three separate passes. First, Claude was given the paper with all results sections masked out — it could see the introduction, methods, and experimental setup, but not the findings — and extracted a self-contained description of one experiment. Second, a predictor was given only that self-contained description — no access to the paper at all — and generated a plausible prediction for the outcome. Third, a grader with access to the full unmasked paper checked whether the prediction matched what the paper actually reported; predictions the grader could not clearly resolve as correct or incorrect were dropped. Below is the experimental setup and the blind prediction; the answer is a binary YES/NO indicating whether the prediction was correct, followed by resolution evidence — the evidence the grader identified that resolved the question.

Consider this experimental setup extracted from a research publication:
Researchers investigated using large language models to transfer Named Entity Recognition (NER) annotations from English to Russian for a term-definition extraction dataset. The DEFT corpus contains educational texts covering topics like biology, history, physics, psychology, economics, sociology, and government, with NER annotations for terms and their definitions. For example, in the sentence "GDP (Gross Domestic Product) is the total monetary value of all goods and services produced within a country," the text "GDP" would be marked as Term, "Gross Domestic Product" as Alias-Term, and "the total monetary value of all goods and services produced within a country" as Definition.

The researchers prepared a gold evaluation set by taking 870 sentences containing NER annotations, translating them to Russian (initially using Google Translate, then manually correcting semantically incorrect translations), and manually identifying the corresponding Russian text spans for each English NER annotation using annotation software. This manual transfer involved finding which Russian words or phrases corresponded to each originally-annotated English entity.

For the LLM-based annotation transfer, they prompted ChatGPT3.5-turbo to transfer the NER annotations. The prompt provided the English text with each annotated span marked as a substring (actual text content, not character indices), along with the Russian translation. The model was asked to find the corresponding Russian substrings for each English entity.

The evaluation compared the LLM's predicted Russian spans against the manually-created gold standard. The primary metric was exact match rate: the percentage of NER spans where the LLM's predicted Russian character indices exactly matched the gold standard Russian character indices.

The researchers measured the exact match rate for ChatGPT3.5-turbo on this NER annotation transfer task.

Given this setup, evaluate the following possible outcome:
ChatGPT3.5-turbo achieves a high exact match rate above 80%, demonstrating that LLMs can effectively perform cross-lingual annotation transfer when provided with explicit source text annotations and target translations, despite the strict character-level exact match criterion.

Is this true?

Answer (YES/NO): YES